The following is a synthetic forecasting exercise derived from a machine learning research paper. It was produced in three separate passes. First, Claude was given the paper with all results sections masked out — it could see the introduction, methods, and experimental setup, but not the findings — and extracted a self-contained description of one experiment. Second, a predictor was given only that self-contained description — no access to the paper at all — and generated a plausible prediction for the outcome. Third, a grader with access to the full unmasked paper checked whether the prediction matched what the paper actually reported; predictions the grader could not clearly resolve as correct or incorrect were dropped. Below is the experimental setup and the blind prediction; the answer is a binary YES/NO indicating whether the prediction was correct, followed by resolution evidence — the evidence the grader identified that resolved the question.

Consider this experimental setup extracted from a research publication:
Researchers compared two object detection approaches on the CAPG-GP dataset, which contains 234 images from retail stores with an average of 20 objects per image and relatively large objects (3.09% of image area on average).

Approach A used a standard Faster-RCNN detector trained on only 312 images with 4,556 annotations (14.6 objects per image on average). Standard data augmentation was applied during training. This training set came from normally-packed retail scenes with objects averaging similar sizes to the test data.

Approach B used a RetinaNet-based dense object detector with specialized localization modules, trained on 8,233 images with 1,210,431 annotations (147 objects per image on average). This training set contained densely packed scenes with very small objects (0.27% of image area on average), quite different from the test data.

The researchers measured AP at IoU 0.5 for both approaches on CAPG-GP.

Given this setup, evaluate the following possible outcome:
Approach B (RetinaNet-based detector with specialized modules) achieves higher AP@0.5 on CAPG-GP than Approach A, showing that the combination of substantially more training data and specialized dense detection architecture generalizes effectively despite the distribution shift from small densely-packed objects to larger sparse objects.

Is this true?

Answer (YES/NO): NO